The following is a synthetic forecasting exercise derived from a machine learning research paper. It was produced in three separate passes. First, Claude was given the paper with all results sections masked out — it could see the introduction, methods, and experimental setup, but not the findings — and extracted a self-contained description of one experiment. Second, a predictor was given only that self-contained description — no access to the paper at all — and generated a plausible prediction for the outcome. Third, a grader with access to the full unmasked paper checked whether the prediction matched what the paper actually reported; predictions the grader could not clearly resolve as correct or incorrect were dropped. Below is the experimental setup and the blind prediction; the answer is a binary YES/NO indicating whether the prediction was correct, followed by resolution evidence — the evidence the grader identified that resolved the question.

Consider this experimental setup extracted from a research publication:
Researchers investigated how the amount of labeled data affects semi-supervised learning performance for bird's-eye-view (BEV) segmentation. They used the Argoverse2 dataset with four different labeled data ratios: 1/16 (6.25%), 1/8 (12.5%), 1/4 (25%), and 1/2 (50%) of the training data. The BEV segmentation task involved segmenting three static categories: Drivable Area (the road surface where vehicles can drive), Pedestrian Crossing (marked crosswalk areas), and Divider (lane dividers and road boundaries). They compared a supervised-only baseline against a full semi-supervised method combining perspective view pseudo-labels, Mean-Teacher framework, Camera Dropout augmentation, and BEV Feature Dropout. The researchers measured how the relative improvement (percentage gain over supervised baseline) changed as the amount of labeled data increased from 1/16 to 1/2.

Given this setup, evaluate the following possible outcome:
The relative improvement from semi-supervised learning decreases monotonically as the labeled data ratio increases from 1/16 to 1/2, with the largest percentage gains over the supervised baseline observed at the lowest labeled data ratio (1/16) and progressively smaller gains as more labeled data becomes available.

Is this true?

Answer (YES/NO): YES